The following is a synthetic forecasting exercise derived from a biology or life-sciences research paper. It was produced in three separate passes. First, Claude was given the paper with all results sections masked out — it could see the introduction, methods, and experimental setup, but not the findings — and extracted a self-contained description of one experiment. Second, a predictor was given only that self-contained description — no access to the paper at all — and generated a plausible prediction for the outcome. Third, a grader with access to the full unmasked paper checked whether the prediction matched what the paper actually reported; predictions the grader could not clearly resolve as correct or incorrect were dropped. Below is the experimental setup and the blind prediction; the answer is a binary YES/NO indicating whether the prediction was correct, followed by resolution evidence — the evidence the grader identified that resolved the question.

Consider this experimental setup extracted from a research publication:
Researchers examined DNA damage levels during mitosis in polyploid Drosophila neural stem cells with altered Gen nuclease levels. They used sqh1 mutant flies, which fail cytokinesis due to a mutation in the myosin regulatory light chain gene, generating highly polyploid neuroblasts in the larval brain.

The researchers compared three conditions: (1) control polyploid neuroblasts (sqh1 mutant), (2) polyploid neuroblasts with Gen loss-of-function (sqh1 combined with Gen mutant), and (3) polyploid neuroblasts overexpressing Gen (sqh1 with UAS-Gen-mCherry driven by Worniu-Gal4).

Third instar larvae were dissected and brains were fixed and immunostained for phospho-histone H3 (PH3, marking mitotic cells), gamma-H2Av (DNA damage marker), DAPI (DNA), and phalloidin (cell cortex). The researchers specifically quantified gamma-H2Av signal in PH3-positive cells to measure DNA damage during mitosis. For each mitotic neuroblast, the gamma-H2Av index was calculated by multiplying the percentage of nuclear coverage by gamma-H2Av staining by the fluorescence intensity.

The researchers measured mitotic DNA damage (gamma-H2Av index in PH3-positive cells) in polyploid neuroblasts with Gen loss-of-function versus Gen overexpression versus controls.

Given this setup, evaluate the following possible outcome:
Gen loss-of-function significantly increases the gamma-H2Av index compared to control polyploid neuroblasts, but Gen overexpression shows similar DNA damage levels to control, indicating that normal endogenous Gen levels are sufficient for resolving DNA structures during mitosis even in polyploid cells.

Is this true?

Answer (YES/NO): NO